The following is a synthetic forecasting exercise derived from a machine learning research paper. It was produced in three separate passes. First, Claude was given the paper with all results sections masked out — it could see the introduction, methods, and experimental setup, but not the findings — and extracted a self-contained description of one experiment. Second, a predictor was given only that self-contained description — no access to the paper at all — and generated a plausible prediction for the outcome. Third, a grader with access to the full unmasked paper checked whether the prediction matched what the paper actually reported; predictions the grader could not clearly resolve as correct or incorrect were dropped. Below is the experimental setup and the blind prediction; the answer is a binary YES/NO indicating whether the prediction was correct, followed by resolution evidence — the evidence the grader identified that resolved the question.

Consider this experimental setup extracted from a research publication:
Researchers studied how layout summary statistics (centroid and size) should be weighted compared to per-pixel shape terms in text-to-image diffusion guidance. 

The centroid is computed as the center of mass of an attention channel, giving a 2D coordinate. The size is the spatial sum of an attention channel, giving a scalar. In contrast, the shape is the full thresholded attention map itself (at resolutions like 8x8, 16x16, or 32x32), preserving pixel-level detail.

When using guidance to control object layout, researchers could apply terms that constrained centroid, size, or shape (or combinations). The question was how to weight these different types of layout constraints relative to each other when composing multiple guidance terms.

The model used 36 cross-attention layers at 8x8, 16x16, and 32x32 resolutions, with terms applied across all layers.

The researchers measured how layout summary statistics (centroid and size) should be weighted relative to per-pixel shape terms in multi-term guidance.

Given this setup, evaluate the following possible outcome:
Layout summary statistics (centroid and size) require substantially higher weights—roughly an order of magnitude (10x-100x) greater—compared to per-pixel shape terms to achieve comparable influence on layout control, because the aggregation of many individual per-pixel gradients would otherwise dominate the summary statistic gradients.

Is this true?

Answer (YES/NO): NO